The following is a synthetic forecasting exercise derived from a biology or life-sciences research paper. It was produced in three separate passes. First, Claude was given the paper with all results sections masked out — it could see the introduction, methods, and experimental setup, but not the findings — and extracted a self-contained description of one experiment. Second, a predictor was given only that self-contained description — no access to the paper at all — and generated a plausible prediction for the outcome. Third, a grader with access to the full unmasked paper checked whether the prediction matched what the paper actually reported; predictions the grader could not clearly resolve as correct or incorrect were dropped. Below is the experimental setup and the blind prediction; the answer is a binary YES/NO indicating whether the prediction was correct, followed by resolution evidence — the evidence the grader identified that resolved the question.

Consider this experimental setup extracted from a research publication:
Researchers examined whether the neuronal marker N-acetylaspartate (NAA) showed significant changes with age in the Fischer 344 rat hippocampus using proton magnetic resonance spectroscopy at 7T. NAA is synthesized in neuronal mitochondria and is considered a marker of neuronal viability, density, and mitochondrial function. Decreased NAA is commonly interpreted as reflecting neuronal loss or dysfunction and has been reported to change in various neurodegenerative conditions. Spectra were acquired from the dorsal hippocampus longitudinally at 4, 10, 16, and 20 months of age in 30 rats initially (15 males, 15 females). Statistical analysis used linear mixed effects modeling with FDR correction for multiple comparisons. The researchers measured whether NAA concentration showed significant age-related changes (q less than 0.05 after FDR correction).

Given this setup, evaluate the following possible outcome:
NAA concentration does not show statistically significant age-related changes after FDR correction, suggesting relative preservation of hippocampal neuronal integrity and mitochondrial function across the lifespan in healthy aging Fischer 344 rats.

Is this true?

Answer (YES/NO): YES